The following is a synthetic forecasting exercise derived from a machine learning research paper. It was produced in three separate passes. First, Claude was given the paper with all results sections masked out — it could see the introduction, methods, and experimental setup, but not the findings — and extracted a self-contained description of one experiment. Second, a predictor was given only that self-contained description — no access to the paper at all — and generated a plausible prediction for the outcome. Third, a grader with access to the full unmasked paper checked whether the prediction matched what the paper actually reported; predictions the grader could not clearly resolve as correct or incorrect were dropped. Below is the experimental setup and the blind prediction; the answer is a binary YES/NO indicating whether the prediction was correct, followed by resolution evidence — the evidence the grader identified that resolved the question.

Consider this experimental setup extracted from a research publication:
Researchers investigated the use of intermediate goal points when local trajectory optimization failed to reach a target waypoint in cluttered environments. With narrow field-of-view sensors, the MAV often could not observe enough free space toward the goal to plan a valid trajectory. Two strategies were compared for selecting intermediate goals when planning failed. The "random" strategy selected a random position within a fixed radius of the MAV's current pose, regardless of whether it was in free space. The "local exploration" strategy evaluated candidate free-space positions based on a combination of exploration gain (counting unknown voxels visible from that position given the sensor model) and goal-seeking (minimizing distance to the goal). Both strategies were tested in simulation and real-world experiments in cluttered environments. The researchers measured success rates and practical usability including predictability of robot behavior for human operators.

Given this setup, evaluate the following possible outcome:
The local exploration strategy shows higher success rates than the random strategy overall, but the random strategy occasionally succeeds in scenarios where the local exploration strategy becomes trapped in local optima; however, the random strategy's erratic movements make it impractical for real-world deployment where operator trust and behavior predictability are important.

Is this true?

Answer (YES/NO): NO